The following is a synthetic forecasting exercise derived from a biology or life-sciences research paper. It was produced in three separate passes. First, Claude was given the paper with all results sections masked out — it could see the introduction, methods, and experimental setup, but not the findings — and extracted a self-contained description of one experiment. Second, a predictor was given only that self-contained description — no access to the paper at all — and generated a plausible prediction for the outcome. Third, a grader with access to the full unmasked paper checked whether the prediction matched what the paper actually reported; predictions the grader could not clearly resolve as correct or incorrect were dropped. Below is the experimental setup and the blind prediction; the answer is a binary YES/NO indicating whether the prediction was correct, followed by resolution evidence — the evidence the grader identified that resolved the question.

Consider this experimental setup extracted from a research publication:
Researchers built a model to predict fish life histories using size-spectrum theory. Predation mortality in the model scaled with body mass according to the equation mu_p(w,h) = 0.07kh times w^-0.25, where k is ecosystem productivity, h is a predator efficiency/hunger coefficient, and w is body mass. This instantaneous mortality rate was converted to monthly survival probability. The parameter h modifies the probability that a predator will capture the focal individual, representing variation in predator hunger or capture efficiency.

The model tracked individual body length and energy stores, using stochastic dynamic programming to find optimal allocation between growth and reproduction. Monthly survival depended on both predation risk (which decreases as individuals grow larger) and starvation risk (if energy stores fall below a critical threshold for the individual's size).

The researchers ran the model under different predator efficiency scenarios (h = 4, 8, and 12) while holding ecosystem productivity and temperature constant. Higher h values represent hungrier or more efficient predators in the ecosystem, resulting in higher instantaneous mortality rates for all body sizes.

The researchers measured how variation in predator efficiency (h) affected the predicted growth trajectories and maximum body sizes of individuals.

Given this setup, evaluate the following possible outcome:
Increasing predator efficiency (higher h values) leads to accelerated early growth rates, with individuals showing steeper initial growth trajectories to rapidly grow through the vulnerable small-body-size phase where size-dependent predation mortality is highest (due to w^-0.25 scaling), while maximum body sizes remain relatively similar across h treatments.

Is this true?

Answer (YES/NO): NO